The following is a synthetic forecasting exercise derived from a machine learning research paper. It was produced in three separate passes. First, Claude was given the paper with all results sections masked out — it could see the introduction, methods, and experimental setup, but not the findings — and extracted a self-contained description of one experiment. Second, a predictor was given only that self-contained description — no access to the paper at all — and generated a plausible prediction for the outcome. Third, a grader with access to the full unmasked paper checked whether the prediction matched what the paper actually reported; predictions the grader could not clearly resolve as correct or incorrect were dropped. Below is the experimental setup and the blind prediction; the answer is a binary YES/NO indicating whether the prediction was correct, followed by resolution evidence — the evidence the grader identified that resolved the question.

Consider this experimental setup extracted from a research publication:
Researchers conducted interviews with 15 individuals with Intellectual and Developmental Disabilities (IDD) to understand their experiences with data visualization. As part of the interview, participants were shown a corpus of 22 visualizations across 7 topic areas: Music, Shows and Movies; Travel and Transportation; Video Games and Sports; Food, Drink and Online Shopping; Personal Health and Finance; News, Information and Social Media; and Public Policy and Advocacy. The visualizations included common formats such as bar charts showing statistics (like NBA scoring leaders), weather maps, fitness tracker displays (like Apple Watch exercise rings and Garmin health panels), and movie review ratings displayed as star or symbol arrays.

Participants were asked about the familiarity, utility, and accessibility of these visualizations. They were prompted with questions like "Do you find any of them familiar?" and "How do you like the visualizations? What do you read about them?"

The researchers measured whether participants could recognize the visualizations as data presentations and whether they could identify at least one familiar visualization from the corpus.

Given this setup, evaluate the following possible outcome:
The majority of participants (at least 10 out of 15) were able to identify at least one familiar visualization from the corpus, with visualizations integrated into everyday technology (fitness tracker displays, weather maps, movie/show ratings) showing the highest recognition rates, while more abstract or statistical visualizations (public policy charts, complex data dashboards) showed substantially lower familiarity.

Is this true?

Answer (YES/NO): NO